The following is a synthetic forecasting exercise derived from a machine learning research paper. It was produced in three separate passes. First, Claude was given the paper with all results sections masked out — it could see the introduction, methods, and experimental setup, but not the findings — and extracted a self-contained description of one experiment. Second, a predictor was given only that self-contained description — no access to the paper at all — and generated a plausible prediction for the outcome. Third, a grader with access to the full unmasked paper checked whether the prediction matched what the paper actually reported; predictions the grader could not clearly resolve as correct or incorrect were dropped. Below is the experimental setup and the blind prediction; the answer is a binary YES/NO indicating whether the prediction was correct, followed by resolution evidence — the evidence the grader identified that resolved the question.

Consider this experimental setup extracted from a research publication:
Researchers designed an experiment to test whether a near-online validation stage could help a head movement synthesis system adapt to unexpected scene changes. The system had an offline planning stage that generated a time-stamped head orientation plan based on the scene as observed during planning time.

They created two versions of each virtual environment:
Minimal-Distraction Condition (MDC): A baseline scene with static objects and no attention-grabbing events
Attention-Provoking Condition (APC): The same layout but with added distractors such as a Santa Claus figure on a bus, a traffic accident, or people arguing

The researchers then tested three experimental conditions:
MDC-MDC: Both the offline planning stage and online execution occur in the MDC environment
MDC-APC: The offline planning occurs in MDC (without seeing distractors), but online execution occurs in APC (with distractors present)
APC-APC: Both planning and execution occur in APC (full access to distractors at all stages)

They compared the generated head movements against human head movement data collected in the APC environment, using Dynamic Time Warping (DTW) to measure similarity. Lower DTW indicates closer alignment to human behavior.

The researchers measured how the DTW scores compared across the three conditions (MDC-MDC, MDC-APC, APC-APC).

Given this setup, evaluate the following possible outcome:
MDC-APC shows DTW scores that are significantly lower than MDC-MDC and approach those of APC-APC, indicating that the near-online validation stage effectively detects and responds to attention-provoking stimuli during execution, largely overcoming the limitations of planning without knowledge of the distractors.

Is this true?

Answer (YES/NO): NO